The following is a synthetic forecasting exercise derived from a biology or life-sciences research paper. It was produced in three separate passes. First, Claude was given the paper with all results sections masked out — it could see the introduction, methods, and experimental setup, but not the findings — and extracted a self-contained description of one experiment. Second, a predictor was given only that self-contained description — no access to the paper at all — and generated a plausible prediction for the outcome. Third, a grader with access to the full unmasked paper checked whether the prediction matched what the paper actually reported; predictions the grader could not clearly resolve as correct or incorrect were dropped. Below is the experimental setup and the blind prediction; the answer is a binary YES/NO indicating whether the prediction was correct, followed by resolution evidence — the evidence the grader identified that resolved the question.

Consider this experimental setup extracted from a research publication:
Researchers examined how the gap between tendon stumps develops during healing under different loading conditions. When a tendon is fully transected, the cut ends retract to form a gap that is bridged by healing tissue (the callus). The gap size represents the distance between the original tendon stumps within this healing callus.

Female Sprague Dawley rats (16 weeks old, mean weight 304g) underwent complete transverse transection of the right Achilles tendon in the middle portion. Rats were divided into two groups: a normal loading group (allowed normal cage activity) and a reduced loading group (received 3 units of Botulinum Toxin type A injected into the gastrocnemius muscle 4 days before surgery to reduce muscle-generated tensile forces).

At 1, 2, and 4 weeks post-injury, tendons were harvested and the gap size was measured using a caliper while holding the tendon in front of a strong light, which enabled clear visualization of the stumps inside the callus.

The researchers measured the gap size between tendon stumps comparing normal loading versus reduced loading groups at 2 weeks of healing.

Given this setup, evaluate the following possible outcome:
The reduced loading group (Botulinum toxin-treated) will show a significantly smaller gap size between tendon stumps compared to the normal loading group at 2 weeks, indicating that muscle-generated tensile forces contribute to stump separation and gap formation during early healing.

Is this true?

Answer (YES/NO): YES